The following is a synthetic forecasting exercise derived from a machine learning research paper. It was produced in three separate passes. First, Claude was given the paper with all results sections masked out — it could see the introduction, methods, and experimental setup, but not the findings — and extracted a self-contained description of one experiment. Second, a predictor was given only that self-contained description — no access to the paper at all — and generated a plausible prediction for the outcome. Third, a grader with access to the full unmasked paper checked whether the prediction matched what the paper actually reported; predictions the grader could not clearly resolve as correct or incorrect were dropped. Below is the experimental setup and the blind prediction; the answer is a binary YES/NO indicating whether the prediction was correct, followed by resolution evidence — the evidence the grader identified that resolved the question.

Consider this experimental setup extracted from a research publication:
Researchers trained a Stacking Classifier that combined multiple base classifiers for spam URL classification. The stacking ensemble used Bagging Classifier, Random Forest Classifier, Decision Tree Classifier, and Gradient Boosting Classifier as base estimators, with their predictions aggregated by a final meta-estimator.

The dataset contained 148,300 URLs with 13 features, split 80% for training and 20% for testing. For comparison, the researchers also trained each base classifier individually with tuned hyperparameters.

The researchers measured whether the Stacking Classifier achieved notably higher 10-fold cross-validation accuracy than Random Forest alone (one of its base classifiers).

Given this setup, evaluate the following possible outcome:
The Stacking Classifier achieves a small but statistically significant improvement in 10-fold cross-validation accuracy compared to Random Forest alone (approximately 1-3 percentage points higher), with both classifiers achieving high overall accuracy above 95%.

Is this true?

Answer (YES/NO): NO